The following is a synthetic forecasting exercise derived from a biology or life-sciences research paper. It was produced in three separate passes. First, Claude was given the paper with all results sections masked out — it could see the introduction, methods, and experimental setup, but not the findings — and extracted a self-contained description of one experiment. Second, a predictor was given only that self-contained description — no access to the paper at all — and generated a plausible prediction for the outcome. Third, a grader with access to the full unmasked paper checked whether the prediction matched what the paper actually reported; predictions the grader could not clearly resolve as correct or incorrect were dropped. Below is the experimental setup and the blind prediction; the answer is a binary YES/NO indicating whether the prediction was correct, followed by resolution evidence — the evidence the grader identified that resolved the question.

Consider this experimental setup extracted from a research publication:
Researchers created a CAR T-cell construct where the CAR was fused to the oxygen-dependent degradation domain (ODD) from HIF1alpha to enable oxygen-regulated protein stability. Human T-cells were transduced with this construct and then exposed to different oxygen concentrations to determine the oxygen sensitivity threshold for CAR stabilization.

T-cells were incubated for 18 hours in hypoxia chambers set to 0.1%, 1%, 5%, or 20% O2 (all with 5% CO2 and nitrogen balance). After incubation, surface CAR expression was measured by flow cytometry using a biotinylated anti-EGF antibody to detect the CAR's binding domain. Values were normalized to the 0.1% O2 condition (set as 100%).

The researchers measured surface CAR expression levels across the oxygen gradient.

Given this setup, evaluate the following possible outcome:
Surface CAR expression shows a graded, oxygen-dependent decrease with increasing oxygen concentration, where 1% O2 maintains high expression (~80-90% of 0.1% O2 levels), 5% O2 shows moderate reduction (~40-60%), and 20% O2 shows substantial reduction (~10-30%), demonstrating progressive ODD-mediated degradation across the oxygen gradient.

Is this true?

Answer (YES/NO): NO